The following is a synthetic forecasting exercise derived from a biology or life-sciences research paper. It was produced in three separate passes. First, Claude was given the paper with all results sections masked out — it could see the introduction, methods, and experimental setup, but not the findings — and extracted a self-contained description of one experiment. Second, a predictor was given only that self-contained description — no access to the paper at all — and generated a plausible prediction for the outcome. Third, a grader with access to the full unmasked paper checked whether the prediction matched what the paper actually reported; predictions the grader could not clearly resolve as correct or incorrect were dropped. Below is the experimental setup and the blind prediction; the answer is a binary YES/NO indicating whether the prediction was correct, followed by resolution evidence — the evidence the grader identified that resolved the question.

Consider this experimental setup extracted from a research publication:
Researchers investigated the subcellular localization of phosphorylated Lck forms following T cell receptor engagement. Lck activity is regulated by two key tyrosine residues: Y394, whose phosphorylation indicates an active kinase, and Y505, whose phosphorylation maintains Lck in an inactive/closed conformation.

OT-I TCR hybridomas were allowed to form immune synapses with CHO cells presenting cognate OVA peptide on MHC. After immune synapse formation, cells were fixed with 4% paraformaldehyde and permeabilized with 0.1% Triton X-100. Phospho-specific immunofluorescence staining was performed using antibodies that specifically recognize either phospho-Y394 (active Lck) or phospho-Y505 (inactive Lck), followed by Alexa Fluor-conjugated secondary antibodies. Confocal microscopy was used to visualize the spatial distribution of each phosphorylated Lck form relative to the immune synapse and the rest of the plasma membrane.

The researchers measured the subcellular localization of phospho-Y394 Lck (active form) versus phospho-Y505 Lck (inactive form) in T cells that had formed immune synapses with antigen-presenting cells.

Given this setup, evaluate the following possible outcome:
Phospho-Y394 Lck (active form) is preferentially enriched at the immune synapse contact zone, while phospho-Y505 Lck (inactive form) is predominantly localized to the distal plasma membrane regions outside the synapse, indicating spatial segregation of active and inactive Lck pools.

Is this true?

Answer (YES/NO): NO